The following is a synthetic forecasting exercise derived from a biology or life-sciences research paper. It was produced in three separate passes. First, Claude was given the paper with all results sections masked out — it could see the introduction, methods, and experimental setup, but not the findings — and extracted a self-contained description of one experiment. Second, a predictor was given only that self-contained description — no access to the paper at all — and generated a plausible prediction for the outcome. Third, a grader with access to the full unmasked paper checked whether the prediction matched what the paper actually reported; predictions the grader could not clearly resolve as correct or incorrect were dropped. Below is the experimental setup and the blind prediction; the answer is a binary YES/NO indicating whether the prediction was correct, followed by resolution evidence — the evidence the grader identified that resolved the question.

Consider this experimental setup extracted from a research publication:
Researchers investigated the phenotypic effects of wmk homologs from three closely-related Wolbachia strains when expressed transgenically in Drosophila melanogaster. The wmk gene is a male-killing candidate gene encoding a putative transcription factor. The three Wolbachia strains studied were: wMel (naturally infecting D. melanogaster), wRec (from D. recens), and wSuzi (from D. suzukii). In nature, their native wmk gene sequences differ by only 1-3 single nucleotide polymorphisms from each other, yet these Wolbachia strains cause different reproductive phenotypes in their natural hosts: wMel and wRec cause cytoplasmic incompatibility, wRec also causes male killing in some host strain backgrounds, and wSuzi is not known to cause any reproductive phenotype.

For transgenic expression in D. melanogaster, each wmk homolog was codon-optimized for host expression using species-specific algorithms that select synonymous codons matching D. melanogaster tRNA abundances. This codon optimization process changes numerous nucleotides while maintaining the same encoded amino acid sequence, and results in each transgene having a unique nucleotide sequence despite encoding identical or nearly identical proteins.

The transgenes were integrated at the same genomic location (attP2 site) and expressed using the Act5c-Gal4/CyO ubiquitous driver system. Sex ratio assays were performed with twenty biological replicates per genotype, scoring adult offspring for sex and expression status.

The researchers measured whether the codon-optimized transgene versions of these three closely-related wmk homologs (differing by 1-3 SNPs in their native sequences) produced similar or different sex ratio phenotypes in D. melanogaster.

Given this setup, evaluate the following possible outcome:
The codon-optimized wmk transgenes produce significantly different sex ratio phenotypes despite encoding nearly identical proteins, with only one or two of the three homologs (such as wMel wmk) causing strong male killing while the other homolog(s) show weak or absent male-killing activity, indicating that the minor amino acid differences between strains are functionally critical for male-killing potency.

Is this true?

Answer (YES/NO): NO